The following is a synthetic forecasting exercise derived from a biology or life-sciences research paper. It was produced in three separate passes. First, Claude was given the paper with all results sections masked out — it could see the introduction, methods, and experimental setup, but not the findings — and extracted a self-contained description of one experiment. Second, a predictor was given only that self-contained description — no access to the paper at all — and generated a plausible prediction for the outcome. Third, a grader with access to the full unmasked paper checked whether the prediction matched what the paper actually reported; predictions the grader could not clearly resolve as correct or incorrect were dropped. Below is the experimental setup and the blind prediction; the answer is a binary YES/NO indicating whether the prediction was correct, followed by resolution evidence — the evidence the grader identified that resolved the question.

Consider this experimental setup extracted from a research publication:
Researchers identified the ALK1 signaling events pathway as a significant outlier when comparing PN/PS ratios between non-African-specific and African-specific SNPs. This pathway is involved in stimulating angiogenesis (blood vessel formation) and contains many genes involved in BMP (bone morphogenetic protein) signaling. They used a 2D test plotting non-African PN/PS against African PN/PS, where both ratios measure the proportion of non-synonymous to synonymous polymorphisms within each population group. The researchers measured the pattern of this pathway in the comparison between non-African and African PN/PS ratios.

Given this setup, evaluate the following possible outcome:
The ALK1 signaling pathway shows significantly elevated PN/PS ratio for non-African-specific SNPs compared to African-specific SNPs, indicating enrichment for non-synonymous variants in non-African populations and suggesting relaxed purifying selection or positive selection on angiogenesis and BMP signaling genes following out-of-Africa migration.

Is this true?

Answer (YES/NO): YES